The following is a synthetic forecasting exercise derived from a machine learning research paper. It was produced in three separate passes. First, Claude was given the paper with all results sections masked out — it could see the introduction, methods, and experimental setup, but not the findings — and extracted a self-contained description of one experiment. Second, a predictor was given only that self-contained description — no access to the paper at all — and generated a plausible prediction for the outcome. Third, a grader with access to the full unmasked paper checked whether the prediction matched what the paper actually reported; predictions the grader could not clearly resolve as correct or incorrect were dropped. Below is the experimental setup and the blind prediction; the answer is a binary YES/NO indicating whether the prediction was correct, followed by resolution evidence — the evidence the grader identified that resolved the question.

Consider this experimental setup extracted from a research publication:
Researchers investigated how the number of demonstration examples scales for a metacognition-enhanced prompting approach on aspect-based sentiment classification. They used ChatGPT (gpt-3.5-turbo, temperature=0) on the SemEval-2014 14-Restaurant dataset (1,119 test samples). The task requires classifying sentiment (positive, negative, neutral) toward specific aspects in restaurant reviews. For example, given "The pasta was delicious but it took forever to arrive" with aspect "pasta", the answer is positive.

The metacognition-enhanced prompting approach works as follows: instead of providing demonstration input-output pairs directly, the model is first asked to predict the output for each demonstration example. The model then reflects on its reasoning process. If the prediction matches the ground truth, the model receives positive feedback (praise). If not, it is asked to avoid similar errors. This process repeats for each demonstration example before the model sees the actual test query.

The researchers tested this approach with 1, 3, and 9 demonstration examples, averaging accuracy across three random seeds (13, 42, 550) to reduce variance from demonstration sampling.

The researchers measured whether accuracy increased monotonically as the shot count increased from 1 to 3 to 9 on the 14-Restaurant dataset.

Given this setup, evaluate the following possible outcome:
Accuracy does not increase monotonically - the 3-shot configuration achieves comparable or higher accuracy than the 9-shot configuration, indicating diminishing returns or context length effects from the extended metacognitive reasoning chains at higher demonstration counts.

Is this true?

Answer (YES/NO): NO